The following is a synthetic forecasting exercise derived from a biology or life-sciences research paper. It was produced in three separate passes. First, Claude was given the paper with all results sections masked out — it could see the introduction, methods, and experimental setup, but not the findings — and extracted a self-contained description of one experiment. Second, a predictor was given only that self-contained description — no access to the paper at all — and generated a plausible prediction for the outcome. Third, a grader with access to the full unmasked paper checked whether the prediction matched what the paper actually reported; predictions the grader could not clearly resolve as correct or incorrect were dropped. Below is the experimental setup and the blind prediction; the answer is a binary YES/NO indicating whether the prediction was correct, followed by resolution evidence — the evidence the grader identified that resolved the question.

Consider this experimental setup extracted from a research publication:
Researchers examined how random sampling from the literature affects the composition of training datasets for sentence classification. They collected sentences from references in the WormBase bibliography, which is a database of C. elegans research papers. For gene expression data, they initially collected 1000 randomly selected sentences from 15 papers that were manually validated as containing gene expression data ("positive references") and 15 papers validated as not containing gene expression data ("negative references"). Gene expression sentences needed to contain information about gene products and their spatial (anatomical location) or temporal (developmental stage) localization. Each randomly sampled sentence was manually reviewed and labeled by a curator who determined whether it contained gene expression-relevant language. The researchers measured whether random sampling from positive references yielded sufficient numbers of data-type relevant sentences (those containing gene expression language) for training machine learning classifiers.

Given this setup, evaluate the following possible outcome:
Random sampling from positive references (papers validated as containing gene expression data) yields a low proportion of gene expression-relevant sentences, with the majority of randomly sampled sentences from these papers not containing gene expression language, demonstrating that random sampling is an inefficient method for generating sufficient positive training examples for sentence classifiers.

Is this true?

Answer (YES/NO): YES